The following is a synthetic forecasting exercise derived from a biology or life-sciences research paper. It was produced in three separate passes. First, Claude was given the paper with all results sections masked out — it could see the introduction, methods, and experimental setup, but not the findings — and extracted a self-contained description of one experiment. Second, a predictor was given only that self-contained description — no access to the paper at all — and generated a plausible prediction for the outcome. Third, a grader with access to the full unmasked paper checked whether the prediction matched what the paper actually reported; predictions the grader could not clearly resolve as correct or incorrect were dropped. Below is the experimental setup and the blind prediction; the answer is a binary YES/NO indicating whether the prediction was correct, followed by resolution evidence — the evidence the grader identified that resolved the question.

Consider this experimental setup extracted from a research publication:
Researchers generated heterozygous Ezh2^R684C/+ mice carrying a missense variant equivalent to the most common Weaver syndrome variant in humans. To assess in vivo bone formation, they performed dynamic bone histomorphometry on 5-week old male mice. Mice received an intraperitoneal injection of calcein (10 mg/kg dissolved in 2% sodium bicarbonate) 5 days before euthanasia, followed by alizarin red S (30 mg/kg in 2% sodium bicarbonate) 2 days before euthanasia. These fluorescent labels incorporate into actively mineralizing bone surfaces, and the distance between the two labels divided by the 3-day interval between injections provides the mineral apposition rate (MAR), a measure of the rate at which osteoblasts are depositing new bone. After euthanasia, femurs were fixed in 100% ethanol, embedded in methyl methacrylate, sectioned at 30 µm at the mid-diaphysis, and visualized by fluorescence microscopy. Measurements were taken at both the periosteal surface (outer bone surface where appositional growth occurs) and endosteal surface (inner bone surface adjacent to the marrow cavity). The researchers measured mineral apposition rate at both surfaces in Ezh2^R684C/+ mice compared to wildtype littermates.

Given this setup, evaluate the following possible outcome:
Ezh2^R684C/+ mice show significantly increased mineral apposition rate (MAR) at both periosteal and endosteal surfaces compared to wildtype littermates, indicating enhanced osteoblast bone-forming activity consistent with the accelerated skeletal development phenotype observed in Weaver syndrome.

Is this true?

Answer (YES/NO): NO